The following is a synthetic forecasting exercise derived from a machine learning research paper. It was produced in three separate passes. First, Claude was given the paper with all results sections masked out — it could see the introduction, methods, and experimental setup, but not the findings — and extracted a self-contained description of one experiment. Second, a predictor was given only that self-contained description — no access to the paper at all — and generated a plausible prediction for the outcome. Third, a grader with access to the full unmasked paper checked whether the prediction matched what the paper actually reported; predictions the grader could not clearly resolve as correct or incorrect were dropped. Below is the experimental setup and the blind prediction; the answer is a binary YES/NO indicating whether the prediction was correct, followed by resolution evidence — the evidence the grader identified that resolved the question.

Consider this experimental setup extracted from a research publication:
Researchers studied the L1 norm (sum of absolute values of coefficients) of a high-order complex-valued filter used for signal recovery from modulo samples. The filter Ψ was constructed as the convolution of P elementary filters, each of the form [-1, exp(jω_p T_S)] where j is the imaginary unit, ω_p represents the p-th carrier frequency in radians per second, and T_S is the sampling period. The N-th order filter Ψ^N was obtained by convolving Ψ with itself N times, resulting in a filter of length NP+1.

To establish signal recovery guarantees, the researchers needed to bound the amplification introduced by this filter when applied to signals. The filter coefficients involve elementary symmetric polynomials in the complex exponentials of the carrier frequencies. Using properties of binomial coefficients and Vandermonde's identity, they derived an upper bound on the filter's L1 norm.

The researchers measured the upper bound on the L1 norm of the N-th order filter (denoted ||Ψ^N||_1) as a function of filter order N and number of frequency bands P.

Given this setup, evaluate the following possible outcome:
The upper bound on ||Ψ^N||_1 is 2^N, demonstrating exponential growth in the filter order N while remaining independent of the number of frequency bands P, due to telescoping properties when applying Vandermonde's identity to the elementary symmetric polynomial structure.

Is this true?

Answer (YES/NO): NO